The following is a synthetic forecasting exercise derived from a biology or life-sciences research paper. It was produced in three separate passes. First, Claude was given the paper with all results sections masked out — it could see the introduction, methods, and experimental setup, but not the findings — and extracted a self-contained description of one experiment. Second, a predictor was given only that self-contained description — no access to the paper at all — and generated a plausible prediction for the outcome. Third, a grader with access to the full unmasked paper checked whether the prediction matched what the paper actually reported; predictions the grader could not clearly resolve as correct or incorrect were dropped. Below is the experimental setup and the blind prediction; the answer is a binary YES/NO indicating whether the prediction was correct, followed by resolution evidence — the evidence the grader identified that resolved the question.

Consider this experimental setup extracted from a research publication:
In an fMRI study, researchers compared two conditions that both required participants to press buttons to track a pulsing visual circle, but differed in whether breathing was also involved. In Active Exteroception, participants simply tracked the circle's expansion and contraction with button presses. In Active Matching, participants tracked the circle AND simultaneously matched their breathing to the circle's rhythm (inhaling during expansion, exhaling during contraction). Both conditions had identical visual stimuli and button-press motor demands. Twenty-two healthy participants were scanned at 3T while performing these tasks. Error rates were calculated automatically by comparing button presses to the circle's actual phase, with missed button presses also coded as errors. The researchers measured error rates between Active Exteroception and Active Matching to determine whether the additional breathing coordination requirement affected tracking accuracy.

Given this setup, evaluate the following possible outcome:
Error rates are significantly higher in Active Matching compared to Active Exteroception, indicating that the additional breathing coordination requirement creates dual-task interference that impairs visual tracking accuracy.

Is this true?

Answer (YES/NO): NO